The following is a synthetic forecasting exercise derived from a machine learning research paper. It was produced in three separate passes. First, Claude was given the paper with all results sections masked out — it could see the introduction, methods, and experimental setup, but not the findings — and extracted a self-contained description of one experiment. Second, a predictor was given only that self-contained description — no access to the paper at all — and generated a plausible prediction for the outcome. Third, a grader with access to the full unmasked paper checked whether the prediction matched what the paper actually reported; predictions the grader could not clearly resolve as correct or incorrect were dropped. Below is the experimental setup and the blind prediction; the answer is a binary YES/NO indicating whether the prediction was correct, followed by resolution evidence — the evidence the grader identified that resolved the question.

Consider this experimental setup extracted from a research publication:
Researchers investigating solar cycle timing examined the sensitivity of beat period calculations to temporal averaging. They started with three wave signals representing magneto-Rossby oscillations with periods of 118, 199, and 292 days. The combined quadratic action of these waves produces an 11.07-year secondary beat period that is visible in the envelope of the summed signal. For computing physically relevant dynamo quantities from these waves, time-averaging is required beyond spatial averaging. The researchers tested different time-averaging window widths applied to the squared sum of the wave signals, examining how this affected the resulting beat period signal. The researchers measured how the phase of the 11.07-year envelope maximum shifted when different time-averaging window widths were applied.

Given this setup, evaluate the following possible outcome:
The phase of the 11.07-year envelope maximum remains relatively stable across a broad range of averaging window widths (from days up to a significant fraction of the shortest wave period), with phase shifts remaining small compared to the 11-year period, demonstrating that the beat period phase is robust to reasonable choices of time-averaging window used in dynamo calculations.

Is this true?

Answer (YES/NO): NO